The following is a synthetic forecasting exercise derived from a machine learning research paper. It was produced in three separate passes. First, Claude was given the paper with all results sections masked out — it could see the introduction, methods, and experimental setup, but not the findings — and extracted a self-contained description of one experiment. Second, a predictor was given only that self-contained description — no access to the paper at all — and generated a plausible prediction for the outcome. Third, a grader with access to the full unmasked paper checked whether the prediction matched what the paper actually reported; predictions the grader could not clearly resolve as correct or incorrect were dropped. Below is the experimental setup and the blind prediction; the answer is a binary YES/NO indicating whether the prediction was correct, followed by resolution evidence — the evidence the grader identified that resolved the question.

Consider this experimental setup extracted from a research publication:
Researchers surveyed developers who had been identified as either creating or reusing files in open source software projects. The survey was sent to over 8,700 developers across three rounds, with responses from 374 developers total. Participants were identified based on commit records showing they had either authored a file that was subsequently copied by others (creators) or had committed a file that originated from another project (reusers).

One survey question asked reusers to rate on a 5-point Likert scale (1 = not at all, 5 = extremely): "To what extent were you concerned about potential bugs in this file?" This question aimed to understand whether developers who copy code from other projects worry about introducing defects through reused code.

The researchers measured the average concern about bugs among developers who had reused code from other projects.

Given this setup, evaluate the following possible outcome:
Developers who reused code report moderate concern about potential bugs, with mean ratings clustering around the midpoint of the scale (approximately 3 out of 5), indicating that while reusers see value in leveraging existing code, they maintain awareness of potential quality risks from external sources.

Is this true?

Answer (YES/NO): NO